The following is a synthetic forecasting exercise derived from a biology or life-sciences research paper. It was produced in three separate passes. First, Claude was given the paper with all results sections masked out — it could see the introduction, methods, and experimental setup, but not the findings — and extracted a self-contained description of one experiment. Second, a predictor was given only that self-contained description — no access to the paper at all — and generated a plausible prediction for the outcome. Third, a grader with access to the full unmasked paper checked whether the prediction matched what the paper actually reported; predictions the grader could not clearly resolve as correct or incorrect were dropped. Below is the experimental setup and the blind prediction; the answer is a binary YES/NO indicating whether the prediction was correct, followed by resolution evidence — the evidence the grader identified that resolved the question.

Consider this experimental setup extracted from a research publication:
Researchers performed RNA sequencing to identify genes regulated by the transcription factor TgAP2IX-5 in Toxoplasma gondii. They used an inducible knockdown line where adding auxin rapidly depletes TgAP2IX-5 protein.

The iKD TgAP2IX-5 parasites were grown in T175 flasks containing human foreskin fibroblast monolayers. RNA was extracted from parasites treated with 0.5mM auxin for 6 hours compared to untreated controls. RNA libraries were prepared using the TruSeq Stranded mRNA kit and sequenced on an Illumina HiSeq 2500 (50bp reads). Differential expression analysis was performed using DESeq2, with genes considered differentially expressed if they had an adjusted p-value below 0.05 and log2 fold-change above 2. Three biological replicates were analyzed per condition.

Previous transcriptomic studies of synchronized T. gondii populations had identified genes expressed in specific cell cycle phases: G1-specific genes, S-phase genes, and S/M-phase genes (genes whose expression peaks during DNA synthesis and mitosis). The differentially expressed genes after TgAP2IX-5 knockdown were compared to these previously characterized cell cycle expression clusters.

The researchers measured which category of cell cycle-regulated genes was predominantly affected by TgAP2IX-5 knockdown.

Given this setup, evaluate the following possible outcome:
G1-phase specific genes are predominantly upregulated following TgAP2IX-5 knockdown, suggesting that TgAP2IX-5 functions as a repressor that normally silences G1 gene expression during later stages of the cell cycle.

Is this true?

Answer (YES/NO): NO